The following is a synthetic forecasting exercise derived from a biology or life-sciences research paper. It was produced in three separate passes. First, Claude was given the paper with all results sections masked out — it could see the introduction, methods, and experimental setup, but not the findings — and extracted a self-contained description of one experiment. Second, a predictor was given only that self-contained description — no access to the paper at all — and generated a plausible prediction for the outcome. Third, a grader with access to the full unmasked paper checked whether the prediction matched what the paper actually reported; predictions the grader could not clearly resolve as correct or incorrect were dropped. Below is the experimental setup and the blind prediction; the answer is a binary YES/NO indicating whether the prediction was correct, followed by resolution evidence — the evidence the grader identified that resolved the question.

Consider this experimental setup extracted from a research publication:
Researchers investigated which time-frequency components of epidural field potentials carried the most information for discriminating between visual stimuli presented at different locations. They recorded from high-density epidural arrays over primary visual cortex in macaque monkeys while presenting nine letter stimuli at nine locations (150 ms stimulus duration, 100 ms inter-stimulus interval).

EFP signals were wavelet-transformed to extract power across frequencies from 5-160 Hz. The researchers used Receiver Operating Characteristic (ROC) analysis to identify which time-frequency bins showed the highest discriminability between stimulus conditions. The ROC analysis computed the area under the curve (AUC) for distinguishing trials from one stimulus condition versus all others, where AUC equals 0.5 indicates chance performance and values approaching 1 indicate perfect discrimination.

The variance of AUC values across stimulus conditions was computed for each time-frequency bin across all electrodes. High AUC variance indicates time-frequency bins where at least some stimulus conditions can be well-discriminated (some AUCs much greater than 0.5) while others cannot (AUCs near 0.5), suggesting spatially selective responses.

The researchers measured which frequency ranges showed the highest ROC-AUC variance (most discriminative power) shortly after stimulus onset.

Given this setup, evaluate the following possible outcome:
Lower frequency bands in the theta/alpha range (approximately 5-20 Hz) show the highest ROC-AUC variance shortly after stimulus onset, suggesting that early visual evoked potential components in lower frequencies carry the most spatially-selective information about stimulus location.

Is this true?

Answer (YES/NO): NO